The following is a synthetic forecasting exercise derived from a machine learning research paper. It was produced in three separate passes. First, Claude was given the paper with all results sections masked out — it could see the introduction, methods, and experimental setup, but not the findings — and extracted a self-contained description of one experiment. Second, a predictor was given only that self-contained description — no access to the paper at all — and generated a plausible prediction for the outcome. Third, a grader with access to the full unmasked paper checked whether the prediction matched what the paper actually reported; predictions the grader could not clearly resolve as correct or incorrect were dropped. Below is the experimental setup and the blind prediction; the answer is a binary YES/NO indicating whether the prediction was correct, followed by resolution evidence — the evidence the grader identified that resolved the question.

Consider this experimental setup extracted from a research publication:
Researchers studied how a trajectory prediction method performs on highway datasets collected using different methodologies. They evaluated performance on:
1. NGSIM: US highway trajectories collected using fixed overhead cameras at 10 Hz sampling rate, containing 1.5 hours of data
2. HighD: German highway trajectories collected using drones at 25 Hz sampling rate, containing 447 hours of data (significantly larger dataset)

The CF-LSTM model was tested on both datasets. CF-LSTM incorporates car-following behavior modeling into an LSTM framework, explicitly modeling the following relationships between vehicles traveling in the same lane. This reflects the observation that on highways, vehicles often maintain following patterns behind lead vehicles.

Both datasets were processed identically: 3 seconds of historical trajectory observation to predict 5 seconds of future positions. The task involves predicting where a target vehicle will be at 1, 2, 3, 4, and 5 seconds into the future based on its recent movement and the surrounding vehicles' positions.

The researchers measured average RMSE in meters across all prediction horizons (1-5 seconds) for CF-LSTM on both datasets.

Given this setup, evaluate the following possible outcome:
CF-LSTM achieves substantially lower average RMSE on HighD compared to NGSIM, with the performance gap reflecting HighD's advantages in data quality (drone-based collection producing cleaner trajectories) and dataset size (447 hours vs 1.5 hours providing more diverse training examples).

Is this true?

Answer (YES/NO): YES